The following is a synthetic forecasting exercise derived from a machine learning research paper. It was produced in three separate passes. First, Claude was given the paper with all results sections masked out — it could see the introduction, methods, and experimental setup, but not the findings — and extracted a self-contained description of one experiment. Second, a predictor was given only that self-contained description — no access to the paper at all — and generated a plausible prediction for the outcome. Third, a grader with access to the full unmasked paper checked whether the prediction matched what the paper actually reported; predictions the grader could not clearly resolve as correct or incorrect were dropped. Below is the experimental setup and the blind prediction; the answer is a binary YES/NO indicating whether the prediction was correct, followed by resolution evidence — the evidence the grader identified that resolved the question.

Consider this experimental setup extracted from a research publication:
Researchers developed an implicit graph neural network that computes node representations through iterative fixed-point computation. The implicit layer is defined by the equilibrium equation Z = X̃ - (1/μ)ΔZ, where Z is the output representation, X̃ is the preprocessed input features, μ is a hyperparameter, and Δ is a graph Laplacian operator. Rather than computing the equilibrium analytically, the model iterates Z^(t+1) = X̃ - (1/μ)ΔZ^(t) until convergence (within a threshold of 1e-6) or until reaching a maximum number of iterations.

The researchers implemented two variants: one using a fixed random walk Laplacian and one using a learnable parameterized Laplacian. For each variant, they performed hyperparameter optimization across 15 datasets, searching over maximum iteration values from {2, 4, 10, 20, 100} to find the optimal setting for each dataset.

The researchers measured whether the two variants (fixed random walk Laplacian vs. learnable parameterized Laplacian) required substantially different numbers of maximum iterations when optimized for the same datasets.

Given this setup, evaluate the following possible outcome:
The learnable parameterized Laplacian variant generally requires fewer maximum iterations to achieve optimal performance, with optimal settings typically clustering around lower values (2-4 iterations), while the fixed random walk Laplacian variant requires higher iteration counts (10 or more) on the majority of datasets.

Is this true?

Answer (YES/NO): NO